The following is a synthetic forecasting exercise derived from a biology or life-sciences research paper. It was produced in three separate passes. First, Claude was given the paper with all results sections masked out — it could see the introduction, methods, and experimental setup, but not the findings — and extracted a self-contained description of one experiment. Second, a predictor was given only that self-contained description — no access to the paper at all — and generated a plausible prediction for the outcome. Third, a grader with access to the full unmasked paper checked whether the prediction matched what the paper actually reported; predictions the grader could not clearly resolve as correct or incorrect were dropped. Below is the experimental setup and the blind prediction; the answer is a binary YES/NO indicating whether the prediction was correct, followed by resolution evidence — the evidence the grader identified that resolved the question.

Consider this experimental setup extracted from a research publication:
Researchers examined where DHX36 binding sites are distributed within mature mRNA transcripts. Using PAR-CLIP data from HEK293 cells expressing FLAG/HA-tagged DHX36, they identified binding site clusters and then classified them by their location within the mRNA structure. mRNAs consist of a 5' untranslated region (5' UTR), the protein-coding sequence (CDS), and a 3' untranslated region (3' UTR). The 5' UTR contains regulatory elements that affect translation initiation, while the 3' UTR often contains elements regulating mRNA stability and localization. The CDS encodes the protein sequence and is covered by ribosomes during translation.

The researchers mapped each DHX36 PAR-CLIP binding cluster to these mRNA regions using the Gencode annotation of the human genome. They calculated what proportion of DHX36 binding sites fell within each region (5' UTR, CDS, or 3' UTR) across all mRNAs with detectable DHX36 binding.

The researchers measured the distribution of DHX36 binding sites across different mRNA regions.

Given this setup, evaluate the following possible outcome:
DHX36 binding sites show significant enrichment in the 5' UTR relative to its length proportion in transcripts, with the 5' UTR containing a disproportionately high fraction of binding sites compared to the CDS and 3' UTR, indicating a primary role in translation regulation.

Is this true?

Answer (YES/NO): NO